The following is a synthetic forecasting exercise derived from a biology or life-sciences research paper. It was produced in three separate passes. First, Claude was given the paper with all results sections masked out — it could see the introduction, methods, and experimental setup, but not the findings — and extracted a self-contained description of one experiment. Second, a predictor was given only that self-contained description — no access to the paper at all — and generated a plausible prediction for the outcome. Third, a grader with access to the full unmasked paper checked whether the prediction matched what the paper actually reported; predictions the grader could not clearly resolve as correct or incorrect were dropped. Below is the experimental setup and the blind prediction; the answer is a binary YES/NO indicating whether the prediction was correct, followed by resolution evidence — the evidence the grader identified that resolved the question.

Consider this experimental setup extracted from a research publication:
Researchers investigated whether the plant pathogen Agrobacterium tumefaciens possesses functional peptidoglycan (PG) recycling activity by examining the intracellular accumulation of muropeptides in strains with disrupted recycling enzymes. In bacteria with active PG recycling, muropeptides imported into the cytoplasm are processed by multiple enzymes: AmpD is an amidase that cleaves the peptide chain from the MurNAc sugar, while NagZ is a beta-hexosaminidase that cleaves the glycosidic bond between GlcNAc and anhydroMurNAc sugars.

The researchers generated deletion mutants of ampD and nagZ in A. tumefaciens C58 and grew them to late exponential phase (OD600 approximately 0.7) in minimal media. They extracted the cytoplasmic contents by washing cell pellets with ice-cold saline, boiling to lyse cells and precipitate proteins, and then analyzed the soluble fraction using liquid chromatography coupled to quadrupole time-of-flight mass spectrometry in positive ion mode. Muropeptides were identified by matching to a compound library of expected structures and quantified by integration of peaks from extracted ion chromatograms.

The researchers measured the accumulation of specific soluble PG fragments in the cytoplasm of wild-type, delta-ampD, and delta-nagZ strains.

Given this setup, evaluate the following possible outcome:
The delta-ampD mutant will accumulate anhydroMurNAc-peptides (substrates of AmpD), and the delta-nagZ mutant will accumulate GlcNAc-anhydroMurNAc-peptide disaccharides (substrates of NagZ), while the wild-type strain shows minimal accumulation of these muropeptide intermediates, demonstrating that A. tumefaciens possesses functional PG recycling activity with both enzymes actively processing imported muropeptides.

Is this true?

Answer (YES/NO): YES